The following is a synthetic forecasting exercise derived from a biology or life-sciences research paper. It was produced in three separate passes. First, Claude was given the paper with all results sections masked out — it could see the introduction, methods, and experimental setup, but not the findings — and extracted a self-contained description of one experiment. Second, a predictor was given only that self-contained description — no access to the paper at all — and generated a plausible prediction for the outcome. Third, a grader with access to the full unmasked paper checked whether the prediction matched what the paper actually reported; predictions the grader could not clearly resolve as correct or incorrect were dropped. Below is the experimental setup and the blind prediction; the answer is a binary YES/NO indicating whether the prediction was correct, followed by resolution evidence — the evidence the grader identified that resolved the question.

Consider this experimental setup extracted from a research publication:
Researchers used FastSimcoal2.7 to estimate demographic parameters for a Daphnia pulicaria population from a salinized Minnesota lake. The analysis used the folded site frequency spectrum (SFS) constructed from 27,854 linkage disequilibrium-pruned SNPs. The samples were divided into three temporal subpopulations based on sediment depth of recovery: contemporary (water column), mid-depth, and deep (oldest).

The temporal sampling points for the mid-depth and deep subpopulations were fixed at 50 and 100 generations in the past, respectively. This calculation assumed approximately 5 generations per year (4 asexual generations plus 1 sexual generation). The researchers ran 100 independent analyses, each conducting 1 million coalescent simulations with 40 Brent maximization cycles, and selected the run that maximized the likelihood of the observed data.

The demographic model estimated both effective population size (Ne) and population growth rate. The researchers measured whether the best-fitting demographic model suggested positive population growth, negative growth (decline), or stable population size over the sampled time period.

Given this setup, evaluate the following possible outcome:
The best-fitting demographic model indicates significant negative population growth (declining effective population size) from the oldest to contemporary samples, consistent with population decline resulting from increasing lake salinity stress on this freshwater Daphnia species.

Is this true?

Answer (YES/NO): NO